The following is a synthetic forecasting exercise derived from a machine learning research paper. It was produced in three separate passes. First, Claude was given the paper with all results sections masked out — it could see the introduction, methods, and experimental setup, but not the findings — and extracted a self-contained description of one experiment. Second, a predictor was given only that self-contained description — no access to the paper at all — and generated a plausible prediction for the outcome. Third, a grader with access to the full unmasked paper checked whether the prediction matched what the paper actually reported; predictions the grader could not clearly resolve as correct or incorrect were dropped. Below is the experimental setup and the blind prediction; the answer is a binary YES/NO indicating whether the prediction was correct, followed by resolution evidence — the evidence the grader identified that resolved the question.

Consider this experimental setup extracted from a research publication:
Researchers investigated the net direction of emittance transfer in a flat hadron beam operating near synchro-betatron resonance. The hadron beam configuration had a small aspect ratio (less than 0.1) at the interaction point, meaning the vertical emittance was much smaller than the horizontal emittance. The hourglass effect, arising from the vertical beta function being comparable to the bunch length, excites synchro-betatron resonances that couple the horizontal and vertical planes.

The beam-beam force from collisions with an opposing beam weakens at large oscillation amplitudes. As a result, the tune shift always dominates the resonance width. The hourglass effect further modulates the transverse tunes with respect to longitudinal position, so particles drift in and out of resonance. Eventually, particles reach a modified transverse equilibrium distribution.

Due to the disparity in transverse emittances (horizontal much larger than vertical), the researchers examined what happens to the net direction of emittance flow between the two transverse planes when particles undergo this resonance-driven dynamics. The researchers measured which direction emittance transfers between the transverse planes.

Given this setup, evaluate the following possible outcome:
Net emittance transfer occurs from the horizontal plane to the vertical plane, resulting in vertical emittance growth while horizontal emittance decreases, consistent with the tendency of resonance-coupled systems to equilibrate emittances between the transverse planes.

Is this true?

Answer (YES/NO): YES